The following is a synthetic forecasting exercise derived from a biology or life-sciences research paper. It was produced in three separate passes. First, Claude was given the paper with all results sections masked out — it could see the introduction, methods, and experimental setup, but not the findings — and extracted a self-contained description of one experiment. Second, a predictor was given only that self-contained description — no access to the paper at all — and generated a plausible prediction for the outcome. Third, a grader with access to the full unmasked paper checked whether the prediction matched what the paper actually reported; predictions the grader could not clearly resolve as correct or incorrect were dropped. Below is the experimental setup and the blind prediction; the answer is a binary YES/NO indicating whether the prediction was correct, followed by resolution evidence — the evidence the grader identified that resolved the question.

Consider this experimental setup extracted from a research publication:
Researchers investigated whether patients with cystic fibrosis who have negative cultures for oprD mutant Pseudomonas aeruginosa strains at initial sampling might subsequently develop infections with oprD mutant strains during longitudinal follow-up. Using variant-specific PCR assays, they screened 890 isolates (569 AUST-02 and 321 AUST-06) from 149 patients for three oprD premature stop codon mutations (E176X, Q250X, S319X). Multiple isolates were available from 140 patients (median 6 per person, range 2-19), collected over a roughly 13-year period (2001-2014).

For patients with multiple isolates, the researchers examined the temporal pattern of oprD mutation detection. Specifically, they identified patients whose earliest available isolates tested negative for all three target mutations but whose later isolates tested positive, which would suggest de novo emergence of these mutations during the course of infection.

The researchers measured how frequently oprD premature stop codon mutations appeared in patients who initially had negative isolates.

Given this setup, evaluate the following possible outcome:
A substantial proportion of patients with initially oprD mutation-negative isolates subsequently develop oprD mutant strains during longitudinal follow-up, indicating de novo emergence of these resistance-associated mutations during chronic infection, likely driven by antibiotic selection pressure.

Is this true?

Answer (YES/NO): NO